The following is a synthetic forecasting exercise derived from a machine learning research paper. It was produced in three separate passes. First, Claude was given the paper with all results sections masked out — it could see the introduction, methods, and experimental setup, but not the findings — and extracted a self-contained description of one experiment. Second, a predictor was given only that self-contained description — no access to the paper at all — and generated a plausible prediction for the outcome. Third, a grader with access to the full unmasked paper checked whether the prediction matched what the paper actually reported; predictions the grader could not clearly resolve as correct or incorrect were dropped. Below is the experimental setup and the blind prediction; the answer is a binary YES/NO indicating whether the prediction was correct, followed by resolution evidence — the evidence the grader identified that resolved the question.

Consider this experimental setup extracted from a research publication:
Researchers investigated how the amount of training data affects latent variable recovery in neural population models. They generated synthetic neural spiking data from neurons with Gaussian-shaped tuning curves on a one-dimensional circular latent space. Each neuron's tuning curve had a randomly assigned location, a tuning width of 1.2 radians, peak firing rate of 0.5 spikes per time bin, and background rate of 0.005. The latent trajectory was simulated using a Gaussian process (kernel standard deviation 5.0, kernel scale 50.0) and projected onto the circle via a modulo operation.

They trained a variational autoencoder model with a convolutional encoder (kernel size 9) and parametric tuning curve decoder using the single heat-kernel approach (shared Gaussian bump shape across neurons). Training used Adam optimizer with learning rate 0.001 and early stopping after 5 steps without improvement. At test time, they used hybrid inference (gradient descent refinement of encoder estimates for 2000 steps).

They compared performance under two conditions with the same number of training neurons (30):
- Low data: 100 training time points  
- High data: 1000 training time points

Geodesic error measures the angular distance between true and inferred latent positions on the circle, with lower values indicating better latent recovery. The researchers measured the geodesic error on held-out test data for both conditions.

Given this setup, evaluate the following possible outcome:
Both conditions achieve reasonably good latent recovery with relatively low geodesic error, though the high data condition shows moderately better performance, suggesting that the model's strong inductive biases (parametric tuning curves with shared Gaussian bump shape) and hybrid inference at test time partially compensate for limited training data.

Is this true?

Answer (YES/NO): NO